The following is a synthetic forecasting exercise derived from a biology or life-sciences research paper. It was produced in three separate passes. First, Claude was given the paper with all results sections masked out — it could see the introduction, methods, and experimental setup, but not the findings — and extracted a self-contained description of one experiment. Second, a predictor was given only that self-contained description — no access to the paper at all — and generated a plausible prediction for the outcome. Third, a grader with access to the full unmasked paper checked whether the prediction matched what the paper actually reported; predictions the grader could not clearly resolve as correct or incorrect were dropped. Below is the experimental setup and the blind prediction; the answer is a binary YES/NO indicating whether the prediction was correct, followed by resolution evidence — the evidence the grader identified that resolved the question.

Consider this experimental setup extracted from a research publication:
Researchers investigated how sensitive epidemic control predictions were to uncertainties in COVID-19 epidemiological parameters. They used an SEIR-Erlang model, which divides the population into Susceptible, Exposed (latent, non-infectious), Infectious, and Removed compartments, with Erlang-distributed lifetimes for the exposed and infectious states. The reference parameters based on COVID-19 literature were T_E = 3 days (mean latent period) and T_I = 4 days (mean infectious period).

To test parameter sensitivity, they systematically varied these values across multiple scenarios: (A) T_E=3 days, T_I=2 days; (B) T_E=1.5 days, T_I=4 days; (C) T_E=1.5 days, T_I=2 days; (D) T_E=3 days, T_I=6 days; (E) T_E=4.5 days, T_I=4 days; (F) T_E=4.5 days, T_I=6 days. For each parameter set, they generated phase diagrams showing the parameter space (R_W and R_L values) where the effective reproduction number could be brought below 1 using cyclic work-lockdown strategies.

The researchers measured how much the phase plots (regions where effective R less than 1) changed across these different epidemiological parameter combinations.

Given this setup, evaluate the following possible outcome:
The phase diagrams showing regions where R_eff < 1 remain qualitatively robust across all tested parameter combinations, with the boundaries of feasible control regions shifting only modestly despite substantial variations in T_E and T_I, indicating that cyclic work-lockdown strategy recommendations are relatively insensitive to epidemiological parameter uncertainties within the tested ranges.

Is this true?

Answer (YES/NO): YES